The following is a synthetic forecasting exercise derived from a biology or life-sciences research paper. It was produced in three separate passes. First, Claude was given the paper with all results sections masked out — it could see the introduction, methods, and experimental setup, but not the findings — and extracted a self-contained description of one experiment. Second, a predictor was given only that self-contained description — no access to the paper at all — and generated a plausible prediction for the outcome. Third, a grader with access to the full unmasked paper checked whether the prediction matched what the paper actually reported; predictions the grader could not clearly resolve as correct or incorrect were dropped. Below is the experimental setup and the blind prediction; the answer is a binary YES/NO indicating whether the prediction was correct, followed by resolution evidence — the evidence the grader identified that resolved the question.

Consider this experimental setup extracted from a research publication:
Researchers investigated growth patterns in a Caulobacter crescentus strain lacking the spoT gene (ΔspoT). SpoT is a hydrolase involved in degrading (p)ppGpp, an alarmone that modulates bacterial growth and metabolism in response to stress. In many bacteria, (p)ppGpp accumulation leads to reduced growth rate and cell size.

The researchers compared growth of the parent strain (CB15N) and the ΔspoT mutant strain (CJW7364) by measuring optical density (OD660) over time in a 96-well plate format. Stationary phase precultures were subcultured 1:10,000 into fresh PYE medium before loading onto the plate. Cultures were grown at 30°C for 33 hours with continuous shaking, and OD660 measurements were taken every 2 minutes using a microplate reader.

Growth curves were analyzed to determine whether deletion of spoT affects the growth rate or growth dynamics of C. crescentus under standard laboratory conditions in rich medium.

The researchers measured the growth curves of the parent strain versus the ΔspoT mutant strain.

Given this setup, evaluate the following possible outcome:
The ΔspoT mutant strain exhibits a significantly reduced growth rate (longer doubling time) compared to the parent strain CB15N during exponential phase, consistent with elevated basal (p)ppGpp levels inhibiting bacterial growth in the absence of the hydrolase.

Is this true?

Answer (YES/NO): NO